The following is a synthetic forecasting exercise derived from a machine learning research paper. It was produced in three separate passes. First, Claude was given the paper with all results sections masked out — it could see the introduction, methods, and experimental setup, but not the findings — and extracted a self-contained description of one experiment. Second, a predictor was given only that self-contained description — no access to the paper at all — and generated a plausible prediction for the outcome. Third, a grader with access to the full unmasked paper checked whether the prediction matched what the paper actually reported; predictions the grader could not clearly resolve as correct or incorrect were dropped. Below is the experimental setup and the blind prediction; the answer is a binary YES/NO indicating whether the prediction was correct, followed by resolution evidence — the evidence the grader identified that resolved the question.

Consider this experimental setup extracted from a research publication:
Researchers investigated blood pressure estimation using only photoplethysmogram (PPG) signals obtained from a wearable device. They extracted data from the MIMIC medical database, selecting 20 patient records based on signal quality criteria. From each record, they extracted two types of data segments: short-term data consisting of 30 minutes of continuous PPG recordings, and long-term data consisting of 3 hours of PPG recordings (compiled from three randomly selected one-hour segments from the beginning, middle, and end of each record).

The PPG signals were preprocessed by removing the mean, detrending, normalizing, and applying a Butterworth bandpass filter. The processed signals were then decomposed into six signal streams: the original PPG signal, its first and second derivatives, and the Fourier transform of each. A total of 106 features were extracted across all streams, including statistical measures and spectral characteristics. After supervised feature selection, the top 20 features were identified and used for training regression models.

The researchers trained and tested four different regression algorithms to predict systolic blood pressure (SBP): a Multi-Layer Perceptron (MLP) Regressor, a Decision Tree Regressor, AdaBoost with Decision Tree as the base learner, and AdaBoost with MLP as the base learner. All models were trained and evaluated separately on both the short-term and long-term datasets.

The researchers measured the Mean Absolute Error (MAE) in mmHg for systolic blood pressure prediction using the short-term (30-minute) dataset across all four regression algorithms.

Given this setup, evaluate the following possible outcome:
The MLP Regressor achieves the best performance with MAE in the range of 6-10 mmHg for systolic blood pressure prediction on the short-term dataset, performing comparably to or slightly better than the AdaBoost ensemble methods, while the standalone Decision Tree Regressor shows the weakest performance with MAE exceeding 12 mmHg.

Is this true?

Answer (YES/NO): NO